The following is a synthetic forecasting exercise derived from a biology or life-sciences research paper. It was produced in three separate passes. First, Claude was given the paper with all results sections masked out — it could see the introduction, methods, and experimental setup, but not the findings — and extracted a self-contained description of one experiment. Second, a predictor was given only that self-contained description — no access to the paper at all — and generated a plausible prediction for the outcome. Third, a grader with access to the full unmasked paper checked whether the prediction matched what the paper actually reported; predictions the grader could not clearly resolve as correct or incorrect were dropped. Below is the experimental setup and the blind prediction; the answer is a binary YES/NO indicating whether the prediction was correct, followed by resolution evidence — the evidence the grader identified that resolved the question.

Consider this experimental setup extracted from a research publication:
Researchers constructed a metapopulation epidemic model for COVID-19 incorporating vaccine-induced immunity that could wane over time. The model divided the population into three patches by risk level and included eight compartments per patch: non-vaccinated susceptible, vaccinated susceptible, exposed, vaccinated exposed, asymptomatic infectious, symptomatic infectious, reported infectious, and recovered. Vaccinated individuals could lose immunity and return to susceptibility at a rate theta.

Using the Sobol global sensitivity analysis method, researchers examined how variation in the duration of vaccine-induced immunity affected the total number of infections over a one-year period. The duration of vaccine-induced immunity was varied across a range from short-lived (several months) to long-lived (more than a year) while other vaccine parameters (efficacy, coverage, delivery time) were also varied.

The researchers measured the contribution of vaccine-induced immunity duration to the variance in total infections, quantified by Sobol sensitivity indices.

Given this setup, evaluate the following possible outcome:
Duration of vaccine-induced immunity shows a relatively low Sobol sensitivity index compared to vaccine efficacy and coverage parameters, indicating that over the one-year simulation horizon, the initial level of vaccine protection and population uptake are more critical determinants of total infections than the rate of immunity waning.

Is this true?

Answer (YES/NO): YES